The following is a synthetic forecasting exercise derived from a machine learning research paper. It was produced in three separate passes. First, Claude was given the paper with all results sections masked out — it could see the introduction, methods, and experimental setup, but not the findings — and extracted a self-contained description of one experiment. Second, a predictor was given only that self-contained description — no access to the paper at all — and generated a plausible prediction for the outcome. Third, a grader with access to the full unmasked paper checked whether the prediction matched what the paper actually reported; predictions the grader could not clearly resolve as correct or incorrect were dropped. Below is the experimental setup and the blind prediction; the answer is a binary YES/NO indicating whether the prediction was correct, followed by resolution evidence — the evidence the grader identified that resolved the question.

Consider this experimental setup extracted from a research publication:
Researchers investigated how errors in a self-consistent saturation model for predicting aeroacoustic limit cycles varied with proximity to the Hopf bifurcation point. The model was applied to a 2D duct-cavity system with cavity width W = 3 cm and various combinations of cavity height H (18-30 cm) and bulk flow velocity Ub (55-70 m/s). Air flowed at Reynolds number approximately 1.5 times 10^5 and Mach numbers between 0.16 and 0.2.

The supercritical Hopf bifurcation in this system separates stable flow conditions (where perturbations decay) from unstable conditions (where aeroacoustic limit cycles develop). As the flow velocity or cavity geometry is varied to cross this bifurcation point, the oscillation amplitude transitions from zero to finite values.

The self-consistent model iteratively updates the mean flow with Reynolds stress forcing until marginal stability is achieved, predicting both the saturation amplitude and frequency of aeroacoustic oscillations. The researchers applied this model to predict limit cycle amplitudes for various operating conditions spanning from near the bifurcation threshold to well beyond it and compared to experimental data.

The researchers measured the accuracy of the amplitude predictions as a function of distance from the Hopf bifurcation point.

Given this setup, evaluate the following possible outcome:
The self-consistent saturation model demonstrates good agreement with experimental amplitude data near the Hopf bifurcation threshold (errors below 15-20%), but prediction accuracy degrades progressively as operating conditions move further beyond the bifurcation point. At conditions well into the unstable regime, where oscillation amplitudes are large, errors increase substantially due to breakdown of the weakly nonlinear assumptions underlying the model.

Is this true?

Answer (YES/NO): NO